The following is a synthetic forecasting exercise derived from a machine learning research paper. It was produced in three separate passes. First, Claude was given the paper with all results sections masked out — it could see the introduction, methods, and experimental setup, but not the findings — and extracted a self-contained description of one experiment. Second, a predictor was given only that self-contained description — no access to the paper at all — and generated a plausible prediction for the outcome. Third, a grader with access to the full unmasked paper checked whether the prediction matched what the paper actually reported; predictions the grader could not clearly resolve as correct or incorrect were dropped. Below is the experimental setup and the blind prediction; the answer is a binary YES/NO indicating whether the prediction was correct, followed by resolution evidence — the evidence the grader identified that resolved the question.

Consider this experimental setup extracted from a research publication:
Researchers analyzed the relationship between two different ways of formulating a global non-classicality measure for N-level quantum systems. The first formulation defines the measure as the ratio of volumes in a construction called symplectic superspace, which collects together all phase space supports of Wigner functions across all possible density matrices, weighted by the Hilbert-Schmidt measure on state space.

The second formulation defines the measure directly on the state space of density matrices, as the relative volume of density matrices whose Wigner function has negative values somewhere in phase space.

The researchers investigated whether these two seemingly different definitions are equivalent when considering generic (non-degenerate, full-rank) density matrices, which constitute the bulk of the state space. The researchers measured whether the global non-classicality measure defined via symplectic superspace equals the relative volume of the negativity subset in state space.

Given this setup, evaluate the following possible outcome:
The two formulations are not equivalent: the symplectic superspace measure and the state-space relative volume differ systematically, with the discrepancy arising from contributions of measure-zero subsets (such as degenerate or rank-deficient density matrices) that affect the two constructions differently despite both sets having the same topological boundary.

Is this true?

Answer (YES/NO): NO